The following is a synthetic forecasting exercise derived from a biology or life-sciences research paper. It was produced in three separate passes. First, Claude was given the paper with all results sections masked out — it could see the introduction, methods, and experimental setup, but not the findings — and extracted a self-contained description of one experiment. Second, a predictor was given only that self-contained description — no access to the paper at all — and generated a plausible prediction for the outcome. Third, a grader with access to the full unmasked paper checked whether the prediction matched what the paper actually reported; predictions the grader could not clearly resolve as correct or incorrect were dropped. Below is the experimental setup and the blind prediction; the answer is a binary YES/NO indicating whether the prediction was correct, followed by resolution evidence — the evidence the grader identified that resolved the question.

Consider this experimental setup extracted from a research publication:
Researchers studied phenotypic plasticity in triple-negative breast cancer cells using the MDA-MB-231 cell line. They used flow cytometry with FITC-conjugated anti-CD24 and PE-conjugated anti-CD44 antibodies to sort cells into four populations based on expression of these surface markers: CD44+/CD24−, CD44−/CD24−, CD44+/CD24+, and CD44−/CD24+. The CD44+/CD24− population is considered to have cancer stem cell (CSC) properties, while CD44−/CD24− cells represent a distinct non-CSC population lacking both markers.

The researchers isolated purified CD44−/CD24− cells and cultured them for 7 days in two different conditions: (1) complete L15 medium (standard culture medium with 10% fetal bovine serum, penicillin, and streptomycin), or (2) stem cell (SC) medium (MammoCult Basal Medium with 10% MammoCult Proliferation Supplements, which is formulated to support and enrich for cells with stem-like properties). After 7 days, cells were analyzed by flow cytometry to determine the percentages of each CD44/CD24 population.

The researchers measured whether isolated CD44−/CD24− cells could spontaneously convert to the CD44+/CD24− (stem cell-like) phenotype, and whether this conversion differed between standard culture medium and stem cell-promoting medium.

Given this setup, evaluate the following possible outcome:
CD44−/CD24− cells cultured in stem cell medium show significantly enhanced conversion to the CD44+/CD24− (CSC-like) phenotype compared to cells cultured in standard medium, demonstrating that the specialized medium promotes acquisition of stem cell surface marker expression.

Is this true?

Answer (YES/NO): NO